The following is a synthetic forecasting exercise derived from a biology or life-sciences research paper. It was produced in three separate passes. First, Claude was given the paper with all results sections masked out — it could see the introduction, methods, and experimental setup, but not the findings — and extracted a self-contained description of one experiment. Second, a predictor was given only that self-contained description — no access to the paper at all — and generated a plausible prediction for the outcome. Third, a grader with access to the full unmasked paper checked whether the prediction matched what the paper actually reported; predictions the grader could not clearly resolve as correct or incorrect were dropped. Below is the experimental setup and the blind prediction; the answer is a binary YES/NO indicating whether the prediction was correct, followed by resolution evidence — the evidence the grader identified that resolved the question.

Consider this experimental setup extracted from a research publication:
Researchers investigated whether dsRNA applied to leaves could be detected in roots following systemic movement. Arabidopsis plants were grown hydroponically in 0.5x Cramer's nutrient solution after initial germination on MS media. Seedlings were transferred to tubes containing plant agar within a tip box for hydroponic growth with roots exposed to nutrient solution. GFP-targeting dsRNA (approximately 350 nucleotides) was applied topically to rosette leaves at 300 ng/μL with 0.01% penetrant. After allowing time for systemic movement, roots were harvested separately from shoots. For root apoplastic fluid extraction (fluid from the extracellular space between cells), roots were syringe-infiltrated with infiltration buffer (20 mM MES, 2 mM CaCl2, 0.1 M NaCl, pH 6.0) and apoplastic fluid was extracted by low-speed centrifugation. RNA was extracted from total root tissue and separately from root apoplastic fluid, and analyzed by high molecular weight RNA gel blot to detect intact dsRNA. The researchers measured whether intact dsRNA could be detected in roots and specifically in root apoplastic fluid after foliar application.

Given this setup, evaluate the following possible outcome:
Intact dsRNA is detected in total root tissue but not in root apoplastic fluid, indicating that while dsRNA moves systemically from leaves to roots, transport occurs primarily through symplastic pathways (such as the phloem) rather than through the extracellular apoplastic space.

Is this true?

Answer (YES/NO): NO